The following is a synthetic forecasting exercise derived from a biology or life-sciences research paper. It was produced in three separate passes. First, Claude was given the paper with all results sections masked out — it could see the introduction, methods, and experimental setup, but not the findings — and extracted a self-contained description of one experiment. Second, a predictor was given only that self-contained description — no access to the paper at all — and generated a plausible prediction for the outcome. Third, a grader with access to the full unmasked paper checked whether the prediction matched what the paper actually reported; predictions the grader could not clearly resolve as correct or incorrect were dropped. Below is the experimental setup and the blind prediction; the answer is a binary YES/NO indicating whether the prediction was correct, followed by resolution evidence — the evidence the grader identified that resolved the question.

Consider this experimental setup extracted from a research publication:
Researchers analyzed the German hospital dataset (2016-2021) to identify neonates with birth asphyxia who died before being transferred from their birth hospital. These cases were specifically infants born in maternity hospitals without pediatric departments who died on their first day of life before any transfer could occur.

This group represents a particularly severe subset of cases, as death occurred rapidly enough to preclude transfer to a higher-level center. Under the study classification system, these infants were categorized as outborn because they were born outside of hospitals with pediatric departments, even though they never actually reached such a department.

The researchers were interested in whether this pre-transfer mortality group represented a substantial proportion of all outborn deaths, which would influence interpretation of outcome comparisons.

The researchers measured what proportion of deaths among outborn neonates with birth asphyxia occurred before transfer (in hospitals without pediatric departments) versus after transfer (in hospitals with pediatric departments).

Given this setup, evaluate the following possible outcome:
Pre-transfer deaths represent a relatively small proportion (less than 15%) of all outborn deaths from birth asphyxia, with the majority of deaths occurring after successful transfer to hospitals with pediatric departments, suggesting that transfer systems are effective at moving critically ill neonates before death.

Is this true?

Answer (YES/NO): NO